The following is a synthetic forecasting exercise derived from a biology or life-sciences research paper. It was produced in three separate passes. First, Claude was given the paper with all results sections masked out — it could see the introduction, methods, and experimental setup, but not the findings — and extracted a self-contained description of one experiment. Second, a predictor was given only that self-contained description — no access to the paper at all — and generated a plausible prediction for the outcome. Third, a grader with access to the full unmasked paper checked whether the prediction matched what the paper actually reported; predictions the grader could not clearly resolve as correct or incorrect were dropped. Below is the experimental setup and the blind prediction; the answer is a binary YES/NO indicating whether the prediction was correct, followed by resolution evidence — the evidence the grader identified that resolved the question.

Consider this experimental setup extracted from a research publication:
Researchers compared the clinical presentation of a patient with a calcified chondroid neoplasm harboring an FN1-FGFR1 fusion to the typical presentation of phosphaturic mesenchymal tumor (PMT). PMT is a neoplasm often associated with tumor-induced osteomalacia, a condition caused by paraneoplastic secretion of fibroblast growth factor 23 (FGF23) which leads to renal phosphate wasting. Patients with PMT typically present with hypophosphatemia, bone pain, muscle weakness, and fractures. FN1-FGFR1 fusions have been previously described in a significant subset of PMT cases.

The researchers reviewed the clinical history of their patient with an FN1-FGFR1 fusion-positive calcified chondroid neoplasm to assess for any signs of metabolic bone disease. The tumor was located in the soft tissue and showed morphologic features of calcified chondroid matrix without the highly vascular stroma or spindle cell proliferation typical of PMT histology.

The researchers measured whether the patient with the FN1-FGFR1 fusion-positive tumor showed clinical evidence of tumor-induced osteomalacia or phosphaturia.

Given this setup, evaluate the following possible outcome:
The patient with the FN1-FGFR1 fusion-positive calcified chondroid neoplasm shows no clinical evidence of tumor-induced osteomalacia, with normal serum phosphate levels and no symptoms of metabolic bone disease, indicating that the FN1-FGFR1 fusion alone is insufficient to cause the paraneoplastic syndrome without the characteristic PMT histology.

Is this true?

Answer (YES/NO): YES